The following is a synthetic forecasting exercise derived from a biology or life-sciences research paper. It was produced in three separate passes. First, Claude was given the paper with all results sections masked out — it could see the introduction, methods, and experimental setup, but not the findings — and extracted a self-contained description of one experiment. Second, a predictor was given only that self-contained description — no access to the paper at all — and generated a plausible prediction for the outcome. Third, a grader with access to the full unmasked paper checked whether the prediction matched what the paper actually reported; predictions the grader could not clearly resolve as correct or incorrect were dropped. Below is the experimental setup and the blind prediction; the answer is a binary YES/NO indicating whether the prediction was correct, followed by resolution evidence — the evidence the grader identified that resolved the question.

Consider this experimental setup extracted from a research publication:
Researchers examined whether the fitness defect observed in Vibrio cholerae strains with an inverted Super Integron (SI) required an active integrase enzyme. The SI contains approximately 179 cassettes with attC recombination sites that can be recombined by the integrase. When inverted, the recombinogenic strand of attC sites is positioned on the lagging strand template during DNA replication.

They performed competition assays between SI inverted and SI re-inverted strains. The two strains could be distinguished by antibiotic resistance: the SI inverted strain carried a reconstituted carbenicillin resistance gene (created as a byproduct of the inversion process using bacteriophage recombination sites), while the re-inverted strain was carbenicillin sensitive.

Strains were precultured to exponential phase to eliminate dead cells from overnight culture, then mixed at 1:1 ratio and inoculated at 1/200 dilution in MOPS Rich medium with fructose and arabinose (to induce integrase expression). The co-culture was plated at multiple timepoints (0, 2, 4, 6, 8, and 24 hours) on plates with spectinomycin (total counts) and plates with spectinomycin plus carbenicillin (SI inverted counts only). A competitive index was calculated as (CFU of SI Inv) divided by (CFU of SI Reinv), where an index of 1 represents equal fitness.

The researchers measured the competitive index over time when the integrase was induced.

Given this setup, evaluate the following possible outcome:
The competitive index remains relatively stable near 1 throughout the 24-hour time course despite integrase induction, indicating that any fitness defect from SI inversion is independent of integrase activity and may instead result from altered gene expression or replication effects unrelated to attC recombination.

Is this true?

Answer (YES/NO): NO